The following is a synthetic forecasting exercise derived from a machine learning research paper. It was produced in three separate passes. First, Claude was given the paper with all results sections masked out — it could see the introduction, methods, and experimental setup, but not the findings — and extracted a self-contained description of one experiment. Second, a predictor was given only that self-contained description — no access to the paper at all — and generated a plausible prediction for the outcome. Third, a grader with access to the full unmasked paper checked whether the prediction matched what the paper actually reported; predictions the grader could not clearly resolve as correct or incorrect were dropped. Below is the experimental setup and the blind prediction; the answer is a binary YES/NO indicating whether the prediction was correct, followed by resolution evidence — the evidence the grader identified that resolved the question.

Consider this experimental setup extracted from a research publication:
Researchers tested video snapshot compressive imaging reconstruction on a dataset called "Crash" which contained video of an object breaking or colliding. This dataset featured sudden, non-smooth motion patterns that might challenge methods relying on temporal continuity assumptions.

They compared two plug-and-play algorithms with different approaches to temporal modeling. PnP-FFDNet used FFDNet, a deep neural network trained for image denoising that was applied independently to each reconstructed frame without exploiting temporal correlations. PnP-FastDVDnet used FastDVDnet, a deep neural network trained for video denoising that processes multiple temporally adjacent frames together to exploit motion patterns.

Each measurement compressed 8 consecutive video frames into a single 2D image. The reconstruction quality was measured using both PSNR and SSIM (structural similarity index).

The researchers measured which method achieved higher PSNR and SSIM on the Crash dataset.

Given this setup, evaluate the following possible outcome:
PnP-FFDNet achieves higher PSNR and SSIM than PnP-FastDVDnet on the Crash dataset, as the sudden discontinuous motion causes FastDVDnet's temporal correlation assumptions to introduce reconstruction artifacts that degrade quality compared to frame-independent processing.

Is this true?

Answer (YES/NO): NO